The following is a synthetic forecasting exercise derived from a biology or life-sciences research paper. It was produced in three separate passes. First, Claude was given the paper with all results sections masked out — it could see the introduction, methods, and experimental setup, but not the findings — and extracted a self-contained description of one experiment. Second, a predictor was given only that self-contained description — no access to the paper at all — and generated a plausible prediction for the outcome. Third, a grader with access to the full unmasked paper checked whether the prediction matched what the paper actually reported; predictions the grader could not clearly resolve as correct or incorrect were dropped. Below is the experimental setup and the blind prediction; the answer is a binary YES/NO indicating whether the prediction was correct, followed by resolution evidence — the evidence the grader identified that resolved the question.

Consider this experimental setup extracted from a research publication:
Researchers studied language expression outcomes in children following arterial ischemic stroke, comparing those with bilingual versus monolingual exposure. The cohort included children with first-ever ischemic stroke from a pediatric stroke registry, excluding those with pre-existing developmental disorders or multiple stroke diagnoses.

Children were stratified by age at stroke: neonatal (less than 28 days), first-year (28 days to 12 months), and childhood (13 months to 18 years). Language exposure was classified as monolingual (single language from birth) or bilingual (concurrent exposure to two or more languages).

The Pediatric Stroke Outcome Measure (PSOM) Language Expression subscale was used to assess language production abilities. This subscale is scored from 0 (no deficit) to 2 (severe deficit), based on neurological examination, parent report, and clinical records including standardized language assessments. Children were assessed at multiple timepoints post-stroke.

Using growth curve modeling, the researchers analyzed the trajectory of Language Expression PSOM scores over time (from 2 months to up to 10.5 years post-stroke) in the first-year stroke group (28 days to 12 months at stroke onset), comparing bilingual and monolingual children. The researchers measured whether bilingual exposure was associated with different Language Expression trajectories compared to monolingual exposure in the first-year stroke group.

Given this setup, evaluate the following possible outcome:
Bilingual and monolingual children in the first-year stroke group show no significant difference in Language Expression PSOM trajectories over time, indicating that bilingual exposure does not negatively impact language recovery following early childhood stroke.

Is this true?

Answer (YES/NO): NO